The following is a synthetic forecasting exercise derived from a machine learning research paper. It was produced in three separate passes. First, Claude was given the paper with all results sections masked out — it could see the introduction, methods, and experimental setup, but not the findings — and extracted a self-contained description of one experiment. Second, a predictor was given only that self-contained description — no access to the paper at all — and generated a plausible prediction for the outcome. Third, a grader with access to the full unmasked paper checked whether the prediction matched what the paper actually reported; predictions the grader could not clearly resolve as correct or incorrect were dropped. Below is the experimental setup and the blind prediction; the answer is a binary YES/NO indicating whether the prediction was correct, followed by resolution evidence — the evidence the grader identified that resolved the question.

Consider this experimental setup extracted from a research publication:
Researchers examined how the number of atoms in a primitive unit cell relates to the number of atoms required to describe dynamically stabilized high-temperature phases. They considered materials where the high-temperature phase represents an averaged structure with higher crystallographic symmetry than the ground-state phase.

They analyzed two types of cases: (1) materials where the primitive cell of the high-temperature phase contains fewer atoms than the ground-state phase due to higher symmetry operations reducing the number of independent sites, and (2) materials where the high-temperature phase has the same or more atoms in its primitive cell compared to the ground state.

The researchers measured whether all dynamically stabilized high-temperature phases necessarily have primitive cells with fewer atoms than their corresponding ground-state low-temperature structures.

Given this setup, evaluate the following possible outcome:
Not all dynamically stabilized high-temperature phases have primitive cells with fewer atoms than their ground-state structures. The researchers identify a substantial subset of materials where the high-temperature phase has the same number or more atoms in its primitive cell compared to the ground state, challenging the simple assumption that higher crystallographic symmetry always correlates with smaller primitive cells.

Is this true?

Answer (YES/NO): NO